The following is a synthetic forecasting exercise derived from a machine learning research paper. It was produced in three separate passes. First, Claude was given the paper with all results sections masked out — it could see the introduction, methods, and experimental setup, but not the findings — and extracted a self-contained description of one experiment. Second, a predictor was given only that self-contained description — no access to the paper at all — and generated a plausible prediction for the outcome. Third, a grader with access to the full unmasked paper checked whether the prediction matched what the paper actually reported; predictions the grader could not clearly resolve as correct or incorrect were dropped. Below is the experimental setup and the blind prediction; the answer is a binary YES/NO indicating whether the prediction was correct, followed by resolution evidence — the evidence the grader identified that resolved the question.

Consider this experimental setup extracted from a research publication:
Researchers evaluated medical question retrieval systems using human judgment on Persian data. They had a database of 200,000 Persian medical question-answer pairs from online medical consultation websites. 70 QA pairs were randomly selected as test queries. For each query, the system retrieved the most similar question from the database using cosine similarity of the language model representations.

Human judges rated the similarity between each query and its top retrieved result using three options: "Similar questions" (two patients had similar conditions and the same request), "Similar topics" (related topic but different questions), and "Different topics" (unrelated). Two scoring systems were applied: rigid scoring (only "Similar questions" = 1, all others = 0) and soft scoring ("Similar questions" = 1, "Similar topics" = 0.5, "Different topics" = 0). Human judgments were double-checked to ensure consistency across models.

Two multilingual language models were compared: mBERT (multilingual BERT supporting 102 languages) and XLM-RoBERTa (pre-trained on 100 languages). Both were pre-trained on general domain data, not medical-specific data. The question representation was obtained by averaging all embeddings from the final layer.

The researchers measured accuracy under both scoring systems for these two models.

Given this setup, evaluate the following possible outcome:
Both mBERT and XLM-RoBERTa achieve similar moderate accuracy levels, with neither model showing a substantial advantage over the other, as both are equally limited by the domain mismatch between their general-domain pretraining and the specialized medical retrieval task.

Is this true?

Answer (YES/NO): YES